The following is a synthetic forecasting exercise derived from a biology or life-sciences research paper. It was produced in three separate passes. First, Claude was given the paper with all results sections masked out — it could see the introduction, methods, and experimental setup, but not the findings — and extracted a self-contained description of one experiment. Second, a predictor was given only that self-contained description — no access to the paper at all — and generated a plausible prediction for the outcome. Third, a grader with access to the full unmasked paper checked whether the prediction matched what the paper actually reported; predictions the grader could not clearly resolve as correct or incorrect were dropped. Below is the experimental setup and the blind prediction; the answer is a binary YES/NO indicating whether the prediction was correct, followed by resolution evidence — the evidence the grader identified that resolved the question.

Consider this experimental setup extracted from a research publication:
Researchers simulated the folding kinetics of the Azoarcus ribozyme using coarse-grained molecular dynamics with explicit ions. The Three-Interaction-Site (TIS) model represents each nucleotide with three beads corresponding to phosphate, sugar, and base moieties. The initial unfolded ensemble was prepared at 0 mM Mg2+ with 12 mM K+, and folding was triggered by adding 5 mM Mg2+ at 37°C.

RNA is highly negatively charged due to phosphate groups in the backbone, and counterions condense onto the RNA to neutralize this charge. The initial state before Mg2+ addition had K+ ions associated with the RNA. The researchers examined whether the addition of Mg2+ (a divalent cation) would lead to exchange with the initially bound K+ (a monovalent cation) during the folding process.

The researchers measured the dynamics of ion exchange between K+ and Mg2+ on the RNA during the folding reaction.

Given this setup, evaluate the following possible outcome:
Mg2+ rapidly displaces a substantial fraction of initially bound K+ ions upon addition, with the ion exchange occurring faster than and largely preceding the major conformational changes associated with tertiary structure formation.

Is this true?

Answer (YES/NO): YES